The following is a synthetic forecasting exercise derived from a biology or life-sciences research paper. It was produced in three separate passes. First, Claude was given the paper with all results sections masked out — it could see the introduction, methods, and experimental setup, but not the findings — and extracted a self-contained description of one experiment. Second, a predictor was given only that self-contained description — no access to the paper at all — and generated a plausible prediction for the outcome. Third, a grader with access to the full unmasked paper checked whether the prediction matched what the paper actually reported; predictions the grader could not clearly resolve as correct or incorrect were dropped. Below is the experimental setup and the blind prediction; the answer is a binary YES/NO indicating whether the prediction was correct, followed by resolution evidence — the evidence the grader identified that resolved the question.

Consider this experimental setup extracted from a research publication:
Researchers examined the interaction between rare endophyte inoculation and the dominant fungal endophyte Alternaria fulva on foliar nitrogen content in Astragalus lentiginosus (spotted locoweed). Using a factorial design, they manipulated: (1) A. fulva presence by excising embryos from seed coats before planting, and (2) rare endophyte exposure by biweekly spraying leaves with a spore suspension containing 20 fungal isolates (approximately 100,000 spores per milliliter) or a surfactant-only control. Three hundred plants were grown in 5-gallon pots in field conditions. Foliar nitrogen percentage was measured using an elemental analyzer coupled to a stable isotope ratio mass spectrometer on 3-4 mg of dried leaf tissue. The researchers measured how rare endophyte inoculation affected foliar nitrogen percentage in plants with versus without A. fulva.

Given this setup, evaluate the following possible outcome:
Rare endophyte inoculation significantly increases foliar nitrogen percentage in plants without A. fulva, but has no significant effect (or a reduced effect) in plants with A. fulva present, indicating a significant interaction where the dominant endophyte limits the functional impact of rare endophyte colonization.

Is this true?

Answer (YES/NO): NO